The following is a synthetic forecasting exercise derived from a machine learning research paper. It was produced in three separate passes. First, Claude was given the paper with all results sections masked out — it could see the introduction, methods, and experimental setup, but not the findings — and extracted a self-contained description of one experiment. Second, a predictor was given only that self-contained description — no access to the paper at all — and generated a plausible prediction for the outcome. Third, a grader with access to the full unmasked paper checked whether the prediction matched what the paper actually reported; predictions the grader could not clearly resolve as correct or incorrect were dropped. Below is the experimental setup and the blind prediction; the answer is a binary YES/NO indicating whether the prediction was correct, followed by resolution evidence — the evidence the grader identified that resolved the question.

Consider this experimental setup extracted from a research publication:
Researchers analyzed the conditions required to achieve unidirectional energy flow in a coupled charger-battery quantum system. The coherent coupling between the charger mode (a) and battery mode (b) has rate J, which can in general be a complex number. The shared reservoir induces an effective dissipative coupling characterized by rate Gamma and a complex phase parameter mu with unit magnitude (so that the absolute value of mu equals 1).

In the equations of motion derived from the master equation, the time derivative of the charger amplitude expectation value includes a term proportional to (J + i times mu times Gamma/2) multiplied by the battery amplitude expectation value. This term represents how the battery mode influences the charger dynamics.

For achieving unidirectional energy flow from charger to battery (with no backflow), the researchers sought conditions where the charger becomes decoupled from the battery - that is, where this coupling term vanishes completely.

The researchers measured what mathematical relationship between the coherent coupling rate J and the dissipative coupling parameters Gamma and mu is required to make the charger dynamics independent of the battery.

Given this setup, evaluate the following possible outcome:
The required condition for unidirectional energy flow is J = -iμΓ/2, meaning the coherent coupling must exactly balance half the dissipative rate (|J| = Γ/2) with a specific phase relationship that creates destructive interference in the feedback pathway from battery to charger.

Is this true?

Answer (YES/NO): YES